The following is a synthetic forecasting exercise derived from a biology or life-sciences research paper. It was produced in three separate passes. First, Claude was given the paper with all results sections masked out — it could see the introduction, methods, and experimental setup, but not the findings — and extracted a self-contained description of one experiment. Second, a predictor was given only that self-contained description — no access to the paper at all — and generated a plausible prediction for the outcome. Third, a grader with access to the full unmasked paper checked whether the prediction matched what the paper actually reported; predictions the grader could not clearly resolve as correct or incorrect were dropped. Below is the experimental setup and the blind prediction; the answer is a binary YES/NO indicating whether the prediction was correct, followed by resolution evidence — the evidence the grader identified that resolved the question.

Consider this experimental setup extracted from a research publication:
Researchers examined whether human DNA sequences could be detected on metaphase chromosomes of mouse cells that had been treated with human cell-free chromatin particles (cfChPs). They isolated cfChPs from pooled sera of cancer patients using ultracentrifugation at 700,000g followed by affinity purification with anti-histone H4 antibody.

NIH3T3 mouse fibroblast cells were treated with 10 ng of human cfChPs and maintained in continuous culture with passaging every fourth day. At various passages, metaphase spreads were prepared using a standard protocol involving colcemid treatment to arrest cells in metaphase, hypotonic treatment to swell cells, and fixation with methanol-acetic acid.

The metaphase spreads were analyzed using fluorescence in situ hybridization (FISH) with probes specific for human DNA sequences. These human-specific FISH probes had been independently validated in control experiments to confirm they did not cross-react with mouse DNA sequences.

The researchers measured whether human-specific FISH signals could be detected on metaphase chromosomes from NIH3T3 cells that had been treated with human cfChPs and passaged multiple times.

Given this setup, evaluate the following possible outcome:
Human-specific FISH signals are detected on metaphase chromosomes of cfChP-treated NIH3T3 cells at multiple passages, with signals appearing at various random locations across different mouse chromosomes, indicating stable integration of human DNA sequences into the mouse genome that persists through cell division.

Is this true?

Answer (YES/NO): YES